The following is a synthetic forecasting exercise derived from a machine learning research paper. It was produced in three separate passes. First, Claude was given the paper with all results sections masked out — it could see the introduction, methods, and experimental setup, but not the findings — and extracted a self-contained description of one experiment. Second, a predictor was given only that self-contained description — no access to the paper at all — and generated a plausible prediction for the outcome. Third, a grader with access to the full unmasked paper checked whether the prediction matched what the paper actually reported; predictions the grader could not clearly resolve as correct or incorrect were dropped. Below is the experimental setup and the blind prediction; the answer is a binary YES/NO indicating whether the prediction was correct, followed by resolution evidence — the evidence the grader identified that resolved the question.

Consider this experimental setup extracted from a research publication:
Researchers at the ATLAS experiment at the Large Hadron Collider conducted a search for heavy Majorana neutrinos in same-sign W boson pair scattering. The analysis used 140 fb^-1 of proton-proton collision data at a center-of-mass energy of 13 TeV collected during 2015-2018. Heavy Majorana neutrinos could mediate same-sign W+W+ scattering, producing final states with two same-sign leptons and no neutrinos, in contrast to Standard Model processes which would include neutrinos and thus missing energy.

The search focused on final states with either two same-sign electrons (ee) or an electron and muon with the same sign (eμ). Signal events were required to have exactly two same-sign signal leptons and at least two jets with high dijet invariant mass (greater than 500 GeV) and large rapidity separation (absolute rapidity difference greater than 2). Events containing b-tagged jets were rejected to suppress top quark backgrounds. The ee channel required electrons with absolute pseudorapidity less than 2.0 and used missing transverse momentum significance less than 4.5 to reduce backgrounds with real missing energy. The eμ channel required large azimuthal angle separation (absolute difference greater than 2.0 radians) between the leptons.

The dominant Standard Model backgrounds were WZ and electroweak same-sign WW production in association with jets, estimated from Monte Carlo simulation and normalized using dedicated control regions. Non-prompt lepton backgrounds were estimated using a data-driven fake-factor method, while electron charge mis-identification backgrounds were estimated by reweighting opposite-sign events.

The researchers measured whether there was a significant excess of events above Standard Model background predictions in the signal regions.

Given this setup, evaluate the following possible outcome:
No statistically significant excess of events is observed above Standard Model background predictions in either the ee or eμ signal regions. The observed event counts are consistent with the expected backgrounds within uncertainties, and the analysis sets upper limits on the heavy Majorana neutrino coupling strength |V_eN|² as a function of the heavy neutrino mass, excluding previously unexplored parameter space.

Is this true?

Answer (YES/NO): YES